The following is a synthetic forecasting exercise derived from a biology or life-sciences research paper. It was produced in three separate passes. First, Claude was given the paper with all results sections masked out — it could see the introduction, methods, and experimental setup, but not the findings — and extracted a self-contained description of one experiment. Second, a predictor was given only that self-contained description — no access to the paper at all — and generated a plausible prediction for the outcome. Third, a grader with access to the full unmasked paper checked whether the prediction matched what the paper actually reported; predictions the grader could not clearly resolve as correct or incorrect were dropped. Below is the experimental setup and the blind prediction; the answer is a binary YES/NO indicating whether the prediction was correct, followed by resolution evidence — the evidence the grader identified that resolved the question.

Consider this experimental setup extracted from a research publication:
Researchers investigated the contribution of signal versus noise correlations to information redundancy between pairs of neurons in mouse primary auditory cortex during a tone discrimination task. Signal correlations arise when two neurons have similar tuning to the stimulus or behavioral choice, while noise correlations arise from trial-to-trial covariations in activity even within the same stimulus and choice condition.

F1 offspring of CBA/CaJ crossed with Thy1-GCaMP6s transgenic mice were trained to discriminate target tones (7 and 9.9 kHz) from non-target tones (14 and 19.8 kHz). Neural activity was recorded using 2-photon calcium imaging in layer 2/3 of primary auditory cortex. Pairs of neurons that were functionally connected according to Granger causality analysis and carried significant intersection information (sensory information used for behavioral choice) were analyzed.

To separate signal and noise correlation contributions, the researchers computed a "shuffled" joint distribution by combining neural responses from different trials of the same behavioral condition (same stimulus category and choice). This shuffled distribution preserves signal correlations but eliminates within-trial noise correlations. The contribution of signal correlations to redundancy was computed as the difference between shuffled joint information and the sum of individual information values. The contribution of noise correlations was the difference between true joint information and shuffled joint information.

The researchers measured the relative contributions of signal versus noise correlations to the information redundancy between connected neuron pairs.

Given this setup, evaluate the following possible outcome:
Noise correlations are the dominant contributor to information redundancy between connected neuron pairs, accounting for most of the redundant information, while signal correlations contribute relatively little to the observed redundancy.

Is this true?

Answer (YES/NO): NO